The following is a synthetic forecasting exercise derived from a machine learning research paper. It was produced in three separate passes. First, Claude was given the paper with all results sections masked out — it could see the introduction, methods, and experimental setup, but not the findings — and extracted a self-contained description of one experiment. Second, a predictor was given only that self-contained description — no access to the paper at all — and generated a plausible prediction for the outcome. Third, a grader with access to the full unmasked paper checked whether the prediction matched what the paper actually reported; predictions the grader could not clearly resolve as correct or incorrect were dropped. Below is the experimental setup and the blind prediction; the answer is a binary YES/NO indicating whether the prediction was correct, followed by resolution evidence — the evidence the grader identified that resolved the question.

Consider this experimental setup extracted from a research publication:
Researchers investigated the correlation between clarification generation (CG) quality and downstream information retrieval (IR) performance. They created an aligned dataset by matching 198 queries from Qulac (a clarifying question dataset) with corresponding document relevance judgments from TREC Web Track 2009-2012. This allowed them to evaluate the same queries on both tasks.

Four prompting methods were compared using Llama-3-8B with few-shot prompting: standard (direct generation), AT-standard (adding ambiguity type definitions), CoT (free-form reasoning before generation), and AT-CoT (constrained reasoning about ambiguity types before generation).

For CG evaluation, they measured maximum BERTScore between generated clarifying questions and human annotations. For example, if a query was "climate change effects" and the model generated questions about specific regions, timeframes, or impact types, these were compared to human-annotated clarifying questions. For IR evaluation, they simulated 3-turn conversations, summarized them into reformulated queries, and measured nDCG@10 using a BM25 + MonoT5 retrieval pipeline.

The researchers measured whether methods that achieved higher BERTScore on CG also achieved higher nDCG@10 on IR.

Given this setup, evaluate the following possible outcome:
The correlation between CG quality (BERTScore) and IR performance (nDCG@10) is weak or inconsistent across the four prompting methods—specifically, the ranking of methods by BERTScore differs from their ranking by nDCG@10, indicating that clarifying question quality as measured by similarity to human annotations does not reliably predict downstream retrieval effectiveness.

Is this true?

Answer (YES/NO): NO